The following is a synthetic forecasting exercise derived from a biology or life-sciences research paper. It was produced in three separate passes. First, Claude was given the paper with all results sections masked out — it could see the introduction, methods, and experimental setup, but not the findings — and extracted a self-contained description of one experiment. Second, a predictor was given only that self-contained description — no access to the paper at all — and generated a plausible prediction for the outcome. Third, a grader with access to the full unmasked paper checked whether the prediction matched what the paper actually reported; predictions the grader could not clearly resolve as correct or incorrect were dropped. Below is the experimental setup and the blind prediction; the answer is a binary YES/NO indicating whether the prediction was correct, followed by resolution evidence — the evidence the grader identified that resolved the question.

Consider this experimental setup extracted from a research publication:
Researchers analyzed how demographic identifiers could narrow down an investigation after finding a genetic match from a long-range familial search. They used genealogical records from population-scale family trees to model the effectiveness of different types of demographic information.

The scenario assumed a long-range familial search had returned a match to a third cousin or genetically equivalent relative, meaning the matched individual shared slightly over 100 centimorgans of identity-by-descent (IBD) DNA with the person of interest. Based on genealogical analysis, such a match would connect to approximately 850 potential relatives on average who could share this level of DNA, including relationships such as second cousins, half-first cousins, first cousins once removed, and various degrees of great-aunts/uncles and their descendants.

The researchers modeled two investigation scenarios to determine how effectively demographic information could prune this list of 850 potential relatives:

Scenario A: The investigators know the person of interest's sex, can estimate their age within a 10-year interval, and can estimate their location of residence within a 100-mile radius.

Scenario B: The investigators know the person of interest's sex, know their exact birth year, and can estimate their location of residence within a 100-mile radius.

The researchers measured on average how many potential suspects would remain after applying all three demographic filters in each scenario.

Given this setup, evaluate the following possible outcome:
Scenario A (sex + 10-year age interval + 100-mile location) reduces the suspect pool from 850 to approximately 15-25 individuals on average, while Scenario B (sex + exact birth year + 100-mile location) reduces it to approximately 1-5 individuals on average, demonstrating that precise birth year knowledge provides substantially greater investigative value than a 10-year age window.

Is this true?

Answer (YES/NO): YES